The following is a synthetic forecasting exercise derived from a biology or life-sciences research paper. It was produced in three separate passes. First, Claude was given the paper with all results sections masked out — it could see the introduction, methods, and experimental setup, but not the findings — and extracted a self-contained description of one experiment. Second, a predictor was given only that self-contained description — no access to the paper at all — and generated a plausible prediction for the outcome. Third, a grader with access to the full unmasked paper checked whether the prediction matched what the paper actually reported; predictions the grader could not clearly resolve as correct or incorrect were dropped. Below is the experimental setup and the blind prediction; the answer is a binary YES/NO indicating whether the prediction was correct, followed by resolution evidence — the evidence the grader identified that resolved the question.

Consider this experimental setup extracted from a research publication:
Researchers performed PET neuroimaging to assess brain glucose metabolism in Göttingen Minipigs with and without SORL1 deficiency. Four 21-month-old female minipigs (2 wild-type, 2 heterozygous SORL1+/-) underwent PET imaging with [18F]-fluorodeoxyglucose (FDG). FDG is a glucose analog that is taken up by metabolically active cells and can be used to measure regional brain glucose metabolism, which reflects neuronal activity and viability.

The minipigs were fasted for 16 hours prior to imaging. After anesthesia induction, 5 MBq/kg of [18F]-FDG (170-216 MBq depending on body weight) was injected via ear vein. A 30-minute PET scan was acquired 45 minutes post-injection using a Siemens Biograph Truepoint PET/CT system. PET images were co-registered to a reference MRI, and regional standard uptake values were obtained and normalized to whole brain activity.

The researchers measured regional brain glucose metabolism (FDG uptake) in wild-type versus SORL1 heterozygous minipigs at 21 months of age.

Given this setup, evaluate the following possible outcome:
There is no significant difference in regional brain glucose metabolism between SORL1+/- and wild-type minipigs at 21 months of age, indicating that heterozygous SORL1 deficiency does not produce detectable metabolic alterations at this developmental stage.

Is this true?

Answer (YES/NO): YES